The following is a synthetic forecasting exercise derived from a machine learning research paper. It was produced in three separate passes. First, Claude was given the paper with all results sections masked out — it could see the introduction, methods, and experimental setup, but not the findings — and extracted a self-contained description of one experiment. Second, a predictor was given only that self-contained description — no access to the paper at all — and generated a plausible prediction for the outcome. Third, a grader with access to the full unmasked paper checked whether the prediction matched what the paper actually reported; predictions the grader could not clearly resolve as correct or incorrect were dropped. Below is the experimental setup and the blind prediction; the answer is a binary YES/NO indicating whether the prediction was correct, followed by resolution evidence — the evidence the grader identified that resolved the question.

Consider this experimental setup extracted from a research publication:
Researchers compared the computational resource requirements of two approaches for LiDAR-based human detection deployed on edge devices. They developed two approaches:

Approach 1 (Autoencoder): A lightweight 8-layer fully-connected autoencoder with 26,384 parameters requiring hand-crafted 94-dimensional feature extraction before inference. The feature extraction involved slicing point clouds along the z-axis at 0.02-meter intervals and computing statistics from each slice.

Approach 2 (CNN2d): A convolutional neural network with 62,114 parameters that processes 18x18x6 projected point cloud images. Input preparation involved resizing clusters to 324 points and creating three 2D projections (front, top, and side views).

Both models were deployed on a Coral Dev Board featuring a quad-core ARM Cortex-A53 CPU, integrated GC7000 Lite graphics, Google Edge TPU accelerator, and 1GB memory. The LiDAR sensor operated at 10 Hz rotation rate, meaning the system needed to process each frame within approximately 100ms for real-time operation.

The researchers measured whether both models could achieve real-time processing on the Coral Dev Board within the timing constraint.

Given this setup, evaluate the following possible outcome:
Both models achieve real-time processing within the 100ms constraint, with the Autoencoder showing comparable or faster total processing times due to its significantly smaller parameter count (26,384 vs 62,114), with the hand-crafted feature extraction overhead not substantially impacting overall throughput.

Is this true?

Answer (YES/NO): NO